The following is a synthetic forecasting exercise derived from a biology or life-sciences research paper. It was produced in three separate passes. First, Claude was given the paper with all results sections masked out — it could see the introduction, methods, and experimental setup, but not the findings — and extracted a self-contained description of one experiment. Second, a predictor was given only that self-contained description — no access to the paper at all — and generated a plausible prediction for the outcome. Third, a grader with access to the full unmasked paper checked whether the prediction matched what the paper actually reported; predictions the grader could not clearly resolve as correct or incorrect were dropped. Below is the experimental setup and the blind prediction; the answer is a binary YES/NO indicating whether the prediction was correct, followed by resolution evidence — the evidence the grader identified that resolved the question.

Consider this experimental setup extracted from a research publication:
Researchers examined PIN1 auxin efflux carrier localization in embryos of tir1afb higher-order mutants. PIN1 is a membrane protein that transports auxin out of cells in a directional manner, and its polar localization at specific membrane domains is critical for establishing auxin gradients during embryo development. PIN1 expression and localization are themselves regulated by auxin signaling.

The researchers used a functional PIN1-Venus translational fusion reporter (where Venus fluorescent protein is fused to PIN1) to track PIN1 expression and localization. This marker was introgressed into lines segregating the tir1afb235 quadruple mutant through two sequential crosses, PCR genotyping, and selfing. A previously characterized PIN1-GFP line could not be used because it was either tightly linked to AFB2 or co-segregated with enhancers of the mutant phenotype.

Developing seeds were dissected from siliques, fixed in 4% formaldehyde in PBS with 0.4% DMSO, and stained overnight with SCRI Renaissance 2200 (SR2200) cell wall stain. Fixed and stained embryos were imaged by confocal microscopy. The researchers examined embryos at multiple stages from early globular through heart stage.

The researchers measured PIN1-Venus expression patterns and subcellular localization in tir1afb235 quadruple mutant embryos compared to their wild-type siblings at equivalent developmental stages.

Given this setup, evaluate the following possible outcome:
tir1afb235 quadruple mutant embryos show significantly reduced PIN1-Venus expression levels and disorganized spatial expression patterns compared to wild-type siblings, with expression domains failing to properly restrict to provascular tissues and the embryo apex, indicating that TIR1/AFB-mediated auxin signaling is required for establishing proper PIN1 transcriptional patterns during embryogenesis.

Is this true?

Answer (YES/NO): YES